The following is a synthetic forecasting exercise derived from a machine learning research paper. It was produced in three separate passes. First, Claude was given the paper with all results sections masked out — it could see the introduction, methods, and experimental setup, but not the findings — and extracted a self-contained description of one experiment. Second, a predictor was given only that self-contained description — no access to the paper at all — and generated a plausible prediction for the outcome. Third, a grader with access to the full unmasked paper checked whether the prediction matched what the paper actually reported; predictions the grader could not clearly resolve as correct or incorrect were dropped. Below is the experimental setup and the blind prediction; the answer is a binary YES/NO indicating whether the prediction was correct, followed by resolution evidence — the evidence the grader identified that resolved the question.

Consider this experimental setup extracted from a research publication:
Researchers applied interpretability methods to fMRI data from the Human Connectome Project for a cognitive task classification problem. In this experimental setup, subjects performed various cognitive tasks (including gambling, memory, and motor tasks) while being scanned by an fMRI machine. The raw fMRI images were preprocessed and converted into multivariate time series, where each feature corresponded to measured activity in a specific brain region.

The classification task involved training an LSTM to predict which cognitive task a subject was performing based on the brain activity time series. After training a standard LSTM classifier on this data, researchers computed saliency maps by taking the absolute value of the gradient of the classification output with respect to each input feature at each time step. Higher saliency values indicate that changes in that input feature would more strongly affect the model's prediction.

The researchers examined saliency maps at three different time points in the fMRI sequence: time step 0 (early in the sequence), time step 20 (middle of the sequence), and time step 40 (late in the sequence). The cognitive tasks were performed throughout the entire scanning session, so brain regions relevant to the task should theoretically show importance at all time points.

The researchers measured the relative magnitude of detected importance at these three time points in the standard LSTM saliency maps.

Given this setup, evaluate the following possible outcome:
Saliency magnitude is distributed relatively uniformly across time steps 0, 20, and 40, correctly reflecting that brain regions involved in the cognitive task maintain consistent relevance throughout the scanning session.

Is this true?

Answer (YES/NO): NO